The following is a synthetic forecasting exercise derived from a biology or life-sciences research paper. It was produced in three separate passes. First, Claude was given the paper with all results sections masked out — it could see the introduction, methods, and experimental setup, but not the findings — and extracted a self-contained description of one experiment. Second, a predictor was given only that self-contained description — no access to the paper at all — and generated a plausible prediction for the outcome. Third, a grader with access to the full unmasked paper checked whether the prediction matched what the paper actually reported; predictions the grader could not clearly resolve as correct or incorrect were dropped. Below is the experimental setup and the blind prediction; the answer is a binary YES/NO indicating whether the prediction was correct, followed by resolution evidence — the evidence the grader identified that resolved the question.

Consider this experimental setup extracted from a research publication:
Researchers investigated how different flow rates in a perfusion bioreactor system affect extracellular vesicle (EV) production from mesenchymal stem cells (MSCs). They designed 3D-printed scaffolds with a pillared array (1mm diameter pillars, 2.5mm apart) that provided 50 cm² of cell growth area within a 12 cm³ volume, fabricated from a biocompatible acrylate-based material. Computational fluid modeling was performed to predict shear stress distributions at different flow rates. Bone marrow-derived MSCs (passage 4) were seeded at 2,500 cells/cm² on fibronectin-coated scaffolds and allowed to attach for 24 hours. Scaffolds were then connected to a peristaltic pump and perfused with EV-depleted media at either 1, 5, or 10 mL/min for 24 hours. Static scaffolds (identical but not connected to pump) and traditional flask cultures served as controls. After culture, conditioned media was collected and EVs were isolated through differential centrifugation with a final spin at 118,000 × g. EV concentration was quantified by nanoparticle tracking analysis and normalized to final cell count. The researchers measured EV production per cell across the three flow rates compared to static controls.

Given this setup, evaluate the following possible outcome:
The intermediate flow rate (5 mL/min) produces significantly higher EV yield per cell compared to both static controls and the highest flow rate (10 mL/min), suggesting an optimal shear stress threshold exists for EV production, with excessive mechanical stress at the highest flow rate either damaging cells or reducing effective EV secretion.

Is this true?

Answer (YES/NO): YES